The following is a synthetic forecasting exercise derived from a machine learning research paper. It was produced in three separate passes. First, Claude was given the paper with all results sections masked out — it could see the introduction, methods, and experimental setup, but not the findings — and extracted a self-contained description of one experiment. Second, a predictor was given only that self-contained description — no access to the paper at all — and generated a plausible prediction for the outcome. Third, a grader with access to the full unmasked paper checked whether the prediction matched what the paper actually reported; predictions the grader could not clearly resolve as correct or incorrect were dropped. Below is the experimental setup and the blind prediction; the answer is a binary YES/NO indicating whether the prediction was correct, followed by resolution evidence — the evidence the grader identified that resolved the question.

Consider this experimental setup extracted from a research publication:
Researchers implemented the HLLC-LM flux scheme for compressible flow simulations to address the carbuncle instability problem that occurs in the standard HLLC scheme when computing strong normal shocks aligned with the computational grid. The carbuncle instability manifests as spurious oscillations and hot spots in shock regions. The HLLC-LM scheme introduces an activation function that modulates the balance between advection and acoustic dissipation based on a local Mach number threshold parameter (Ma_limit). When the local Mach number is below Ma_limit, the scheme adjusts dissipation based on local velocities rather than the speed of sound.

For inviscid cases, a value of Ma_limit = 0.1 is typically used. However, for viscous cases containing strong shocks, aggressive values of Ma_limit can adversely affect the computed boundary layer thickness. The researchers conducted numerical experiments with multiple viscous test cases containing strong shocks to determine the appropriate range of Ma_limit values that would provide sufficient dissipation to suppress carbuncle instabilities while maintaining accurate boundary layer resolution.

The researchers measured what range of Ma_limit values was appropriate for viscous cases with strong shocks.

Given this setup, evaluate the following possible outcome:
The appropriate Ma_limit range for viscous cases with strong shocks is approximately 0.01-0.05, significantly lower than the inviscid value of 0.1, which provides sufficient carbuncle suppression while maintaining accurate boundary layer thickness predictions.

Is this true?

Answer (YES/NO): NO